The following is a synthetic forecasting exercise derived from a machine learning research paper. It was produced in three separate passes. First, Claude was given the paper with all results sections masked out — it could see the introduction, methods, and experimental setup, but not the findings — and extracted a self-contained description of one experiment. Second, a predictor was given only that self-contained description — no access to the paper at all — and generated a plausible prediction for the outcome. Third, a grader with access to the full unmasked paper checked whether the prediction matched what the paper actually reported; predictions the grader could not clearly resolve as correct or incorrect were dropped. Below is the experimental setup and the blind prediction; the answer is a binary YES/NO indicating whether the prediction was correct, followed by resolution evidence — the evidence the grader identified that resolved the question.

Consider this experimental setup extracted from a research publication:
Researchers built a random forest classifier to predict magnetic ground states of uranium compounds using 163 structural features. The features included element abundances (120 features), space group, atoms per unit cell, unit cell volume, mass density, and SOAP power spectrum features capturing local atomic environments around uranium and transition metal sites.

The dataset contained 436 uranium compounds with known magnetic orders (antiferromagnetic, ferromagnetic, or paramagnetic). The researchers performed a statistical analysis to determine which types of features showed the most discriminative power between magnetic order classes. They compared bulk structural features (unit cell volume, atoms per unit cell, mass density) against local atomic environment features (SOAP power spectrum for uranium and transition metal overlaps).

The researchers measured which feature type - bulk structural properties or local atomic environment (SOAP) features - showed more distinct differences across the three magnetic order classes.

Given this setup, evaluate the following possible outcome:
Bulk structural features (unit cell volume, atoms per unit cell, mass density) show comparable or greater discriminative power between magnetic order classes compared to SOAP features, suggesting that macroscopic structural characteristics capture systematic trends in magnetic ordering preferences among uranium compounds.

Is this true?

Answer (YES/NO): NO